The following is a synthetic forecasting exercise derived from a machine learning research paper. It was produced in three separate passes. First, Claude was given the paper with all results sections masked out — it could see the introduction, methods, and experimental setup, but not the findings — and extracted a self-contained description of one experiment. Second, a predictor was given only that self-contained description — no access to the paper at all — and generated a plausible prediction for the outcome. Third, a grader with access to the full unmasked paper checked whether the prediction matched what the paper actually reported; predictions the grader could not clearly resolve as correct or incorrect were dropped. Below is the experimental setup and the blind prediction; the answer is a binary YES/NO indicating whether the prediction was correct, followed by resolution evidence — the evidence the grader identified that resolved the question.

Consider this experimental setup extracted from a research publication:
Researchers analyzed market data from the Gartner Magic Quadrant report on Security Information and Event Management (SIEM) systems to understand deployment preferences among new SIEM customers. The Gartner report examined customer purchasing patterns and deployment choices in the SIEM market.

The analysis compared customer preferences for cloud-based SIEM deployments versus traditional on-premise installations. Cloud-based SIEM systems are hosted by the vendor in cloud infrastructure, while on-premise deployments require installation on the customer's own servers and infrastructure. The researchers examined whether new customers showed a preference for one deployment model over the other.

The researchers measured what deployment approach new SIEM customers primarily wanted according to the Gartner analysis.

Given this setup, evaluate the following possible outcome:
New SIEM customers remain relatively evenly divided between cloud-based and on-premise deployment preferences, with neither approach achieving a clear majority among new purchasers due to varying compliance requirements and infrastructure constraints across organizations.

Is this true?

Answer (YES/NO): NO